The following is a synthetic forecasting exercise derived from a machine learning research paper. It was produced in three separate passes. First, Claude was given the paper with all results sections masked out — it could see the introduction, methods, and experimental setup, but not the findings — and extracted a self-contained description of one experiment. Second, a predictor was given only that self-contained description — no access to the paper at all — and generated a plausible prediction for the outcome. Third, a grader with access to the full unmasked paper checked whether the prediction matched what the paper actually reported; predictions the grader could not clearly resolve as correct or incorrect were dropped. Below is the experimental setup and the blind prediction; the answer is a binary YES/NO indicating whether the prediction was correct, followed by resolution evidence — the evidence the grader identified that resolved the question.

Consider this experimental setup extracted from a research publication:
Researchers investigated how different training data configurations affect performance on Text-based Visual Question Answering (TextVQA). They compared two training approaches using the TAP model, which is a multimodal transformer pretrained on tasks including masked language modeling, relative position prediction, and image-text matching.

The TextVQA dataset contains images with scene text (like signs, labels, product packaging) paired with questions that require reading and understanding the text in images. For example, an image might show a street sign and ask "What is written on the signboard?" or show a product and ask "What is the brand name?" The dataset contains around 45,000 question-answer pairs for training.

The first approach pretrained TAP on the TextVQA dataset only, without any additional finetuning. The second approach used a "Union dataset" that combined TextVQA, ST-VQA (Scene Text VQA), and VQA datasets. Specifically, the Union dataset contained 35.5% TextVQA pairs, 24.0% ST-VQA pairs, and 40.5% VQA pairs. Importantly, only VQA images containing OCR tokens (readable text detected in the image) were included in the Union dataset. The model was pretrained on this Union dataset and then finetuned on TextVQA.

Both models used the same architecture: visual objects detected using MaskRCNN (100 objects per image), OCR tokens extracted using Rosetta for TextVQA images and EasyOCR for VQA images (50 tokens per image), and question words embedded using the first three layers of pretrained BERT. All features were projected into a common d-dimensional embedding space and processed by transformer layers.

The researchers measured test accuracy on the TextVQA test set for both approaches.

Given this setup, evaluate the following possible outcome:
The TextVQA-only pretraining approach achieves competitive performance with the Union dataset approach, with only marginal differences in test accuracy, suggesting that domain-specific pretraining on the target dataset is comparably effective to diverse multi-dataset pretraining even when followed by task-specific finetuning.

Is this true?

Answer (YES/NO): NO